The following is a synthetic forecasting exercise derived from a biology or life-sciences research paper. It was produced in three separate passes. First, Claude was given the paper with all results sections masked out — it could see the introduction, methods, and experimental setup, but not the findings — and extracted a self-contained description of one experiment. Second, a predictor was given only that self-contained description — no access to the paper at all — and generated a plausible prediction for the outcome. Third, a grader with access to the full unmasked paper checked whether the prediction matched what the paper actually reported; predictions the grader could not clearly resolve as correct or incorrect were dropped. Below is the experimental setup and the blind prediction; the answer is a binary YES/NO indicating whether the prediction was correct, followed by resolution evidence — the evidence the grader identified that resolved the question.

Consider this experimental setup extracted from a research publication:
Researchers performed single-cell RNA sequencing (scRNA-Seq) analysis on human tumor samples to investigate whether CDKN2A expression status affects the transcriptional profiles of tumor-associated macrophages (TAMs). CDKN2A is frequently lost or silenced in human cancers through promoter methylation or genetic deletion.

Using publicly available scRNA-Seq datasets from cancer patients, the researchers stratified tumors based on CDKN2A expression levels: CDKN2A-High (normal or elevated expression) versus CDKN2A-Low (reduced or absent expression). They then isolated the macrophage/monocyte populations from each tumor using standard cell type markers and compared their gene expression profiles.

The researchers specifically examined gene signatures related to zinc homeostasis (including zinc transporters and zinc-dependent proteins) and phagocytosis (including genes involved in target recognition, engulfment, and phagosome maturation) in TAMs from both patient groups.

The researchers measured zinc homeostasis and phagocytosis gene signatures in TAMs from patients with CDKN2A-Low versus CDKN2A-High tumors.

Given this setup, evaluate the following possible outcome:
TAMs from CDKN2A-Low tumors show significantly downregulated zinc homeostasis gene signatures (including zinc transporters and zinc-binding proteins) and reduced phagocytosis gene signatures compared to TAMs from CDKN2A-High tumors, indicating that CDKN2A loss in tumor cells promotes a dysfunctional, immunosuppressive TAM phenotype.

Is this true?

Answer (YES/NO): YES